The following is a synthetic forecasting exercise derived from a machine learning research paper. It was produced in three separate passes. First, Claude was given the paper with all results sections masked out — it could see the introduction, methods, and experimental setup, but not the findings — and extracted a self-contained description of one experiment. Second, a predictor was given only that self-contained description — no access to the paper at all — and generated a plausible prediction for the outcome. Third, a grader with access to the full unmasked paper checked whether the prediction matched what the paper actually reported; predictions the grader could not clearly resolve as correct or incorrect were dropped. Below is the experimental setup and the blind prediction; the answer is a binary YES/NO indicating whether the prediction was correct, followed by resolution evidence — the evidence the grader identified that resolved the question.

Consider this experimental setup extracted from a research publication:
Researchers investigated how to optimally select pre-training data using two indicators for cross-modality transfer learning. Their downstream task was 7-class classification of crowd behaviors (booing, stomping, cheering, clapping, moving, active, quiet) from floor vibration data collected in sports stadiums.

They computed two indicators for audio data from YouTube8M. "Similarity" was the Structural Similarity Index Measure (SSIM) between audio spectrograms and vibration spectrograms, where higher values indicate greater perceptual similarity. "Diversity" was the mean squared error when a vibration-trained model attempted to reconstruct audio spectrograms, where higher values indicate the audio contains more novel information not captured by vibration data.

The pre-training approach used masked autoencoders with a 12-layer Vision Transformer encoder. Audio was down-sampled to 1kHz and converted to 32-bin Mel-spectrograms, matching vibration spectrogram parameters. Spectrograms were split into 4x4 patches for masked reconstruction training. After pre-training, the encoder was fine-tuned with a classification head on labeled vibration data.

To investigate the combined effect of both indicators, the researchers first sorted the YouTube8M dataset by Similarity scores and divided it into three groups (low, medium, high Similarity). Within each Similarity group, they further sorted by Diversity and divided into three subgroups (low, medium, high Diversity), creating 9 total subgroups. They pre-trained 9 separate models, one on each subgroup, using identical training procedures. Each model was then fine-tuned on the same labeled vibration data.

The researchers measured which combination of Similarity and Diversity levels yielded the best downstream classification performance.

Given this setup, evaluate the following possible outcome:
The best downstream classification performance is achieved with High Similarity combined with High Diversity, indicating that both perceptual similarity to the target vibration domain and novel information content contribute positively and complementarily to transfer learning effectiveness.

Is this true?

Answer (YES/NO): NO